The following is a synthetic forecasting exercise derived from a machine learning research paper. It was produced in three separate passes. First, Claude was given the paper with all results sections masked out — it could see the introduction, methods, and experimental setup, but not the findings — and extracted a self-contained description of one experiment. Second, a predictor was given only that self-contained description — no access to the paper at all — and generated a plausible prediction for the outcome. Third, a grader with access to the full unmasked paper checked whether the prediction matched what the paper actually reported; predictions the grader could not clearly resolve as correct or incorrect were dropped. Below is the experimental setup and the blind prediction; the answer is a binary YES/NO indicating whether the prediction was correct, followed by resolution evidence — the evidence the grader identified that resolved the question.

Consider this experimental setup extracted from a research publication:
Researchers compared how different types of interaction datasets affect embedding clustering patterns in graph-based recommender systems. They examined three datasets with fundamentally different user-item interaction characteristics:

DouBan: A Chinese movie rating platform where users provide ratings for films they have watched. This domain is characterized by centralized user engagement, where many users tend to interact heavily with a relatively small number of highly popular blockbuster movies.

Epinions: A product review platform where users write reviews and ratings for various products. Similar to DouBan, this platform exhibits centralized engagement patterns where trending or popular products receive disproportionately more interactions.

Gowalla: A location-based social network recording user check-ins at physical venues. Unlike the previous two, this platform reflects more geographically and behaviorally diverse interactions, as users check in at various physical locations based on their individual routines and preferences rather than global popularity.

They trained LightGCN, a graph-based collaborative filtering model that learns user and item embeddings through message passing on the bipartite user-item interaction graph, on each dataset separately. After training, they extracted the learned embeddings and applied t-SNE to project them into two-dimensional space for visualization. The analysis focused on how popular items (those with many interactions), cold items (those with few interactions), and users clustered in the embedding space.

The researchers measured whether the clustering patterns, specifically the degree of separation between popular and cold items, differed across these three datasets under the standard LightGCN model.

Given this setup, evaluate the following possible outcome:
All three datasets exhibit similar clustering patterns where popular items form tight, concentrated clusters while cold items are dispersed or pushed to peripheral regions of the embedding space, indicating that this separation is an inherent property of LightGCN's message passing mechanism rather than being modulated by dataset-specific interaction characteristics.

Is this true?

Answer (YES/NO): NO